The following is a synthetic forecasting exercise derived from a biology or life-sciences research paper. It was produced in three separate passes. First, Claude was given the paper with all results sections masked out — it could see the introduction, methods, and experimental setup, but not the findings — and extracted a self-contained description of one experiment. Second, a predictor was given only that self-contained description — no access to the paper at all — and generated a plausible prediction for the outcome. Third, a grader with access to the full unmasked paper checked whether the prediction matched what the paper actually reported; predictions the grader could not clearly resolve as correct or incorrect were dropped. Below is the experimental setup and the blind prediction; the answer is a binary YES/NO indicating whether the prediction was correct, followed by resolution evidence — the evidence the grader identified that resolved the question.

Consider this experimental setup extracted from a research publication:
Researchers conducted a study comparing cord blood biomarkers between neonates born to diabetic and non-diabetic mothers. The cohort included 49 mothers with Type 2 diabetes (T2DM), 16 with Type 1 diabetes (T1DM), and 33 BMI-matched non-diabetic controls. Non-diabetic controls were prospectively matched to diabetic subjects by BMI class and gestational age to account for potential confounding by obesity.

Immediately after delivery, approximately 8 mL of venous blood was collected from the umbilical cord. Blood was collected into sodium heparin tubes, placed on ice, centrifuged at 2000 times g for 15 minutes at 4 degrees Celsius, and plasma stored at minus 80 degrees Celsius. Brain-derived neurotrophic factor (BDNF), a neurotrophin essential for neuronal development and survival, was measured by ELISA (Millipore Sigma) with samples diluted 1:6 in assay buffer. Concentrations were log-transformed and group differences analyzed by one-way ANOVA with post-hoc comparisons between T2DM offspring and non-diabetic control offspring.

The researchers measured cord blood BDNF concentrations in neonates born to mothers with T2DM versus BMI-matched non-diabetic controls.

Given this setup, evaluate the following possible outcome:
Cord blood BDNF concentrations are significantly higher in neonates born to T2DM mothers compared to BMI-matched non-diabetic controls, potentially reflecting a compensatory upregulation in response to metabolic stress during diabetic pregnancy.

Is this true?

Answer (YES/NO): NO